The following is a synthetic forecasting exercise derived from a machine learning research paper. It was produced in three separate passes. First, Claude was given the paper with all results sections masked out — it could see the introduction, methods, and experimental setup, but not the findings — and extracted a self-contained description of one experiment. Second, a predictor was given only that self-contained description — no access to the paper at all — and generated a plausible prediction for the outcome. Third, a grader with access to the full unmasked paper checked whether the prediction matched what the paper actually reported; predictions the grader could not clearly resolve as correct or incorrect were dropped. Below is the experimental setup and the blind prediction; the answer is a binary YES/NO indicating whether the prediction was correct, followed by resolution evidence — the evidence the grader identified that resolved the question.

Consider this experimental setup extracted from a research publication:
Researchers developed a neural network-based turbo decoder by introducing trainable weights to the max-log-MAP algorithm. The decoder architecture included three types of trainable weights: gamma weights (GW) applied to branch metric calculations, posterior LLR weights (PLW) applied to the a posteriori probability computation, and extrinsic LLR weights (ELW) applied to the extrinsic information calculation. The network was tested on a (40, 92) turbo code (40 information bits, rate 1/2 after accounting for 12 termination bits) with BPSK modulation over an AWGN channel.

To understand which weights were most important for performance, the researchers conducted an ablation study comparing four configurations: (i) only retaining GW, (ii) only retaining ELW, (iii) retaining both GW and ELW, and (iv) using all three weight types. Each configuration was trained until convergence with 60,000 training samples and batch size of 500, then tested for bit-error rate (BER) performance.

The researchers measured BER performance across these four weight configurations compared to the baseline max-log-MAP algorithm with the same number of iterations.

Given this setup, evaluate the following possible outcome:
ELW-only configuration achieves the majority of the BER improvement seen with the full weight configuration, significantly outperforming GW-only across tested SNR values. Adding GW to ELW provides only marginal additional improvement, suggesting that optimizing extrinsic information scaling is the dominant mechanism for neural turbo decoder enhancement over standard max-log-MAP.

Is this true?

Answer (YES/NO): YES